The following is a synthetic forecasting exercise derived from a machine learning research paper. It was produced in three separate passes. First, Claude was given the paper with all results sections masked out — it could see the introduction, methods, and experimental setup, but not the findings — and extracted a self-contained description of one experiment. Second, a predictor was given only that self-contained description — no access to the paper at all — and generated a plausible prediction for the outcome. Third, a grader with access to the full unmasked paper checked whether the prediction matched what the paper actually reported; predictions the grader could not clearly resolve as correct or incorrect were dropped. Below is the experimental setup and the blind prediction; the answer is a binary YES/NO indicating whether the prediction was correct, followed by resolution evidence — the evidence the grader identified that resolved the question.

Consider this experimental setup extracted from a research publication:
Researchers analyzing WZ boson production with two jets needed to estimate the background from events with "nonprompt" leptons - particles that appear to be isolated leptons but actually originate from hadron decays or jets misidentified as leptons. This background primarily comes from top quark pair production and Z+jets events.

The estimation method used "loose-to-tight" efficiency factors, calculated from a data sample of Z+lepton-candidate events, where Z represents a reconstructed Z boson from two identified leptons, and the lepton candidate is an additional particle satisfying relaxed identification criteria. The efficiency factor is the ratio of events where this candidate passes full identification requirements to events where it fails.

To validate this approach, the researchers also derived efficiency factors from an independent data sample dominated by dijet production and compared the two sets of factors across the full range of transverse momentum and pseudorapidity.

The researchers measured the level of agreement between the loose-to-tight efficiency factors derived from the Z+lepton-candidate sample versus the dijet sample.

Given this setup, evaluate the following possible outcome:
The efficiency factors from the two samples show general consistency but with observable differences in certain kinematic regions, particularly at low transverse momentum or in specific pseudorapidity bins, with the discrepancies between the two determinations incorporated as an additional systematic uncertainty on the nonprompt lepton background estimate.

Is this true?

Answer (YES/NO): NO